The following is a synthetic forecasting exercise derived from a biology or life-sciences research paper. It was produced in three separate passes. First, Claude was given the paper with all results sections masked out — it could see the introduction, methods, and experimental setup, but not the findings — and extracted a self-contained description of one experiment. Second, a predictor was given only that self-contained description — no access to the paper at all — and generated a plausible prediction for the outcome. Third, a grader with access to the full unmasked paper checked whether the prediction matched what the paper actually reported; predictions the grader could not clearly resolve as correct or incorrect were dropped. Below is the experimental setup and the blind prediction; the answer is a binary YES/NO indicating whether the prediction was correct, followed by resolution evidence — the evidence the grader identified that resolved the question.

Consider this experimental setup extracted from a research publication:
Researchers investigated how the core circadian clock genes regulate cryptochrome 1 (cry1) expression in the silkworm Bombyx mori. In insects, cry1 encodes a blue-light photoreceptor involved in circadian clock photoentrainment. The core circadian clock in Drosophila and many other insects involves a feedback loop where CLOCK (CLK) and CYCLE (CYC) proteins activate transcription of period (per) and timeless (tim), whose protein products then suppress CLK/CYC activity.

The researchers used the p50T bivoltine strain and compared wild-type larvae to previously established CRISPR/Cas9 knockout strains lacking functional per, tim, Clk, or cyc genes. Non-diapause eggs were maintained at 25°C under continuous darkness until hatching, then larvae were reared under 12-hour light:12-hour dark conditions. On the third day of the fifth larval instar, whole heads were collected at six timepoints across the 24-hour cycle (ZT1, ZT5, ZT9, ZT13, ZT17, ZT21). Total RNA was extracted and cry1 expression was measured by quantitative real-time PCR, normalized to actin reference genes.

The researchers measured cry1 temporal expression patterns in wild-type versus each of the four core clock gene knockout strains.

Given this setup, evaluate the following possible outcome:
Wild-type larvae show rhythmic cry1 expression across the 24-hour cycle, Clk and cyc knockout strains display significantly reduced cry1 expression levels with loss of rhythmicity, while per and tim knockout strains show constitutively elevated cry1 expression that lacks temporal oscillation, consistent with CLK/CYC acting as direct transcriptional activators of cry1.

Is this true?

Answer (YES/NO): NO